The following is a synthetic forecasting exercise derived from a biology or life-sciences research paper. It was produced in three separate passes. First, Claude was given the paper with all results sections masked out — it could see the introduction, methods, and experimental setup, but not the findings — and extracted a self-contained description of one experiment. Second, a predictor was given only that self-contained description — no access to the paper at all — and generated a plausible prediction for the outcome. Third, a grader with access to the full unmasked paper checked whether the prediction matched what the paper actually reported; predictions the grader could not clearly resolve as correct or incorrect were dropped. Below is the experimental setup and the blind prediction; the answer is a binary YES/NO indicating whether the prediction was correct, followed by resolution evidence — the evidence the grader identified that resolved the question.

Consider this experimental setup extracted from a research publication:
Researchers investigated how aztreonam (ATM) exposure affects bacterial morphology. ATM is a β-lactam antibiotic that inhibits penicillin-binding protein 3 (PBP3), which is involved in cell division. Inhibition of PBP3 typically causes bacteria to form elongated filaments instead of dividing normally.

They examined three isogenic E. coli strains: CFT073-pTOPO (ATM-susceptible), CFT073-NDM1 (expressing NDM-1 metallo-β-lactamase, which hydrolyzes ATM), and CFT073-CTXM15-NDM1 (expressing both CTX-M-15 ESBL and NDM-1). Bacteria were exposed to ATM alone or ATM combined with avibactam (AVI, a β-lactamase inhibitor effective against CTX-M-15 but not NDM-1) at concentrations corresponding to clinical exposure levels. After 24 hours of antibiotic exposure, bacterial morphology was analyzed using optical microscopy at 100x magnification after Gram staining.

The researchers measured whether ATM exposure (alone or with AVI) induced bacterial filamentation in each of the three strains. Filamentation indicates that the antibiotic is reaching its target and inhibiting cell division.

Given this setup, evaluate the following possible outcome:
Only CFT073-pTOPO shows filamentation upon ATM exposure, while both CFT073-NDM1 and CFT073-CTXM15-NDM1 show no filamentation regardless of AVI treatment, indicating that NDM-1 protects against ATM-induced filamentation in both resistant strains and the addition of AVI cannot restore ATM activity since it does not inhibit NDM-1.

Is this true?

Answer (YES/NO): NO